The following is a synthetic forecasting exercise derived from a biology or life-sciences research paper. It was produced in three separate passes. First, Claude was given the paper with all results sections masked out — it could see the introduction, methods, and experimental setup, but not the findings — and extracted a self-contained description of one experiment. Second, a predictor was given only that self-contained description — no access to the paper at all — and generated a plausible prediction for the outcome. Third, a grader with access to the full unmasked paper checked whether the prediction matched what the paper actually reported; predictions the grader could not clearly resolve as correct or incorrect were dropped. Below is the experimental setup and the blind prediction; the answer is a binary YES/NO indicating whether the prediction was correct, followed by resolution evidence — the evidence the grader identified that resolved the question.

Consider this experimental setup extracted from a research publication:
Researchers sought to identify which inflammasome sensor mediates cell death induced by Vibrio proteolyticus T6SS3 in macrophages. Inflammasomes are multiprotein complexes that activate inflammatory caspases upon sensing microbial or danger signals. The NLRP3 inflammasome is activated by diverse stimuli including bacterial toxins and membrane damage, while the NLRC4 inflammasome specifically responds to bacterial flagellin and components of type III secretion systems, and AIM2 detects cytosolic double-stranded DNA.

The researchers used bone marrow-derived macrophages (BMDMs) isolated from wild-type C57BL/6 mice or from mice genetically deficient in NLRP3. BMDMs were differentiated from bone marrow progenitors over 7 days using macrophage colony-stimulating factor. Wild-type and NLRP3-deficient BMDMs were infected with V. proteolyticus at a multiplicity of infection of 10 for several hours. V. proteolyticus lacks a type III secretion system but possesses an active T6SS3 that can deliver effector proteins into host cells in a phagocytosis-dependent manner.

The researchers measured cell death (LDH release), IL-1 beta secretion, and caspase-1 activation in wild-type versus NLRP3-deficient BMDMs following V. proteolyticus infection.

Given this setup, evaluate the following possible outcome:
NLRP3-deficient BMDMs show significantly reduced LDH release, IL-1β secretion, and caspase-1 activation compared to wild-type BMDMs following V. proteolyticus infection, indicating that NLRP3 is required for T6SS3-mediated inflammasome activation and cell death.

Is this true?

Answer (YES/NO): YES